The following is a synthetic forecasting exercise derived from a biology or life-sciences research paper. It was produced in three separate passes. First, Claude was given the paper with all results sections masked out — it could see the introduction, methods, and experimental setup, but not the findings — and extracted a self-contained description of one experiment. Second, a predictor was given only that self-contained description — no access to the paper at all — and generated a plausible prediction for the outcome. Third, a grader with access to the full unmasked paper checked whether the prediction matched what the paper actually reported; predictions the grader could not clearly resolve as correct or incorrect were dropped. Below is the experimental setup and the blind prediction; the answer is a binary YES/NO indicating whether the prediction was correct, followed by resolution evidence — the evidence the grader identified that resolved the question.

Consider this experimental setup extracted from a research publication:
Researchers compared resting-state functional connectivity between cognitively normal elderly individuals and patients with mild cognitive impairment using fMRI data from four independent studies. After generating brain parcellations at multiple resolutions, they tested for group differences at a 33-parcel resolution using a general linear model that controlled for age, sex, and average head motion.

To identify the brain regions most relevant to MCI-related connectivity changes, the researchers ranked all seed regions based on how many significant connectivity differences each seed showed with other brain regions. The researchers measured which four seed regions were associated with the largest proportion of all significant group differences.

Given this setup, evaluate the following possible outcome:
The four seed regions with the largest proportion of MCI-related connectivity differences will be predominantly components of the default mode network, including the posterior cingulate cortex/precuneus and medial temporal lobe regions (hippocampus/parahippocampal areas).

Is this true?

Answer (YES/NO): NO